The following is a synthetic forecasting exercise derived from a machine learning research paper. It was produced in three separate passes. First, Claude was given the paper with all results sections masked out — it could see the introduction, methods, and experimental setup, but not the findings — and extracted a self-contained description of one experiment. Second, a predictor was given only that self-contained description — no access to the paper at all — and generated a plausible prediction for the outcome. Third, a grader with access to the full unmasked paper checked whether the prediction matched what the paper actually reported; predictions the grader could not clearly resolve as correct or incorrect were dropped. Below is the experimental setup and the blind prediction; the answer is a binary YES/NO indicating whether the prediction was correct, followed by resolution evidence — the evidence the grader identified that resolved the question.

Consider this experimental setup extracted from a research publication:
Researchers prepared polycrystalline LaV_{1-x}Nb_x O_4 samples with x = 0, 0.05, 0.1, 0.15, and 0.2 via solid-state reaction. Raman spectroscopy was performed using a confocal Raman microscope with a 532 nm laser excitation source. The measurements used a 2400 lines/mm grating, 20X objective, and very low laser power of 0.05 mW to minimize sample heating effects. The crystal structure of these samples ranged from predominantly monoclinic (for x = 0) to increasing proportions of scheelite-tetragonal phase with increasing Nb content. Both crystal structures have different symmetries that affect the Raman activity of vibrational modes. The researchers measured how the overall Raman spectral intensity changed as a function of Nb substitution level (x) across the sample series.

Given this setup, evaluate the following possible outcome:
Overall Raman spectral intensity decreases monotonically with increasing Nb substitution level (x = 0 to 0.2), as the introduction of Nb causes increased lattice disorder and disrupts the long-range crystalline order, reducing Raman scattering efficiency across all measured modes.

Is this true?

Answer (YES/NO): NO